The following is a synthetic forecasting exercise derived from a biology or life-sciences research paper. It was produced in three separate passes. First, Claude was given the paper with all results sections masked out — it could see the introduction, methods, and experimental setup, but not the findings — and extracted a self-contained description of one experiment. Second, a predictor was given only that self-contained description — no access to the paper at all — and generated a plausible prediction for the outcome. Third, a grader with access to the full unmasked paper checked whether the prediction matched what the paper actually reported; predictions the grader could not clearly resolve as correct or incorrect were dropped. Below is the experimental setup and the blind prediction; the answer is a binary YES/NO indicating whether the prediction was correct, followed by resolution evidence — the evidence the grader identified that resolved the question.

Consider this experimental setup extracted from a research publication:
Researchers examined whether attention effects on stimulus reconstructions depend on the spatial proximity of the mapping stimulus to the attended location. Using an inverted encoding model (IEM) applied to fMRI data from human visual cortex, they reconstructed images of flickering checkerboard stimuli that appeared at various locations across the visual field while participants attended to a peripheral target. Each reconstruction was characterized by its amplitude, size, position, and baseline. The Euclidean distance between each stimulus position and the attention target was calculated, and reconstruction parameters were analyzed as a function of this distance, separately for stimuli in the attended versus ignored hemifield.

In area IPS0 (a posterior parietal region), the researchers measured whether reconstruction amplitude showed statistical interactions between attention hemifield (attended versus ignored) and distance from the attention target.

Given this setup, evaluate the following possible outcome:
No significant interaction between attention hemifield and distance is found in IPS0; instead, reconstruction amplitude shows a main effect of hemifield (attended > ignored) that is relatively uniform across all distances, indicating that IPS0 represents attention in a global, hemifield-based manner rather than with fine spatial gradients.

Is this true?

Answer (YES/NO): NO